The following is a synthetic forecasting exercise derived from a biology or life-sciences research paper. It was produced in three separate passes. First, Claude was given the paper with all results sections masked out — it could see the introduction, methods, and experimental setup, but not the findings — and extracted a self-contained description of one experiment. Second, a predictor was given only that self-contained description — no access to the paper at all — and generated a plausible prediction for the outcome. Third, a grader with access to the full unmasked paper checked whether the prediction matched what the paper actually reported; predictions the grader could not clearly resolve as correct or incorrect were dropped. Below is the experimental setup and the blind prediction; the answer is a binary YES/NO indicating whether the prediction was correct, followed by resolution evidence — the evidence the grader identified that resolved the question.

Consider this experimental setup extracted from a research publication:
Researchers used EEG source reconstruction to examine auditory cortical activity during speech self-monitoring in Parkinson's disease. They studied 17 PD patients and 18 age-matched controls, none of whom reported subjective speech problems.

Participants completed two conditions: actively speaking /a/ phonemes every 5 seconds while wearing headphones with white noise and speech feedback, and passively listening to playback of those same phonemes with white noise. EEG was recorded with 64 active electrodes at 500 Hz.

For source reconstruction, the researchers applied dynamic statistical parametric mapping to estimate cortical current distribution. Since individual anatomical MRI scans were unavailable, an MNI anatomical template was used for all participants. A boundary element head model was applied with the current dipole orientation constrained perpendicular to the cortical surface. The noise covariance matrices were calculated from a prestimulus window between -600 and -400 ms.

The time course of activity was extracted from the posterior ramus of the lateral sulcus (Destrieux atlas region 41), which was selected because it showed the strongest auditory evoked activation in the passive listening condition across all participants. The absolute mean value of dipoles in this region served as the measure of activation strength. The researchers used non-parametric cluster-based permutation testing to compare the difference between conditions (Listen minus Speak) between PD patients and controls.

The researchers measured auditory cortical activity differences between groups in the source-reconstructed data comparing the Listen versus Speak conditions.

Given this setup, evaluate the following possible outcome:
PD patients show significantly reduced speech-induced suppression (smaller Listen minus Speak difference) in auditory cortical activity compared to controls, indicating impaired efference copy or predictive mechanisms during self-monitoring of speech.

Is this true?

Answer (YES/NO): NO